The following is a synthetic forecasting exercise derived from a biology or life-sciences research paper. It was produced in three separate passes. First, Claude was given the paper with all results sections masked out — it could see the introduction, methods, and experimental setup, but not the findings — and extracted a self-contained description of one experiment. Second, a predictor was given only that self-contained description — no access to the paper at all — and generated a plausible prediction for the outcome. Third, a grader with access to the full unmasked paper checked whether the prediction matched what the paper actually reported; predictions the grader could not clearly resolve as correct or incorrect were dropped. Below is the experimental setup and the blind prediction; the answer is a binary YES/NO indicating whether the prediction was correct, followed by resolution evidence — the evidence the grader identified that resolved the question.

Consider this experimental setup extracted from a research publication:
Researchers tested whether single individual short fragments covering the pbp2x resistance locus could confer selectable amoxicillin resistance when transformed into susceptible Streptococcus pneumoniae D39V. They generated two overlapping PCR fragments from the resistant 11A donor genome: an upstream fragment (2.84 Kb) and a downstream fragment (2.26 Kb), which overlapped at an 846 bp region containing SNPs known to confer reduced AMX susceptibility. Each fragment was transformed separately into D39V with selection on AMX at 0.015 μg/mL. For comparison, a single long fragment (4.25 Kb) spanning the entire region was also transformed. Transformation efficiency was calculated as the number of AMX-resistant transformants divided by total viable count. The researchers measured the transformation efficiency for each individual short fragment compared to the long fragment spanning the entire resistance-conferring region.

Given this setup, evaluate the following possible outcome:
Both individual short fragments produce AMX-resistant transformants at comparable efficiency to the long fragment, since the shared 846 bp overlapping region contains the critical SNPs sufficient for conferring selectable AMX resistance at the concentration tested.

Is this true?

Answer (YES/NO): NO